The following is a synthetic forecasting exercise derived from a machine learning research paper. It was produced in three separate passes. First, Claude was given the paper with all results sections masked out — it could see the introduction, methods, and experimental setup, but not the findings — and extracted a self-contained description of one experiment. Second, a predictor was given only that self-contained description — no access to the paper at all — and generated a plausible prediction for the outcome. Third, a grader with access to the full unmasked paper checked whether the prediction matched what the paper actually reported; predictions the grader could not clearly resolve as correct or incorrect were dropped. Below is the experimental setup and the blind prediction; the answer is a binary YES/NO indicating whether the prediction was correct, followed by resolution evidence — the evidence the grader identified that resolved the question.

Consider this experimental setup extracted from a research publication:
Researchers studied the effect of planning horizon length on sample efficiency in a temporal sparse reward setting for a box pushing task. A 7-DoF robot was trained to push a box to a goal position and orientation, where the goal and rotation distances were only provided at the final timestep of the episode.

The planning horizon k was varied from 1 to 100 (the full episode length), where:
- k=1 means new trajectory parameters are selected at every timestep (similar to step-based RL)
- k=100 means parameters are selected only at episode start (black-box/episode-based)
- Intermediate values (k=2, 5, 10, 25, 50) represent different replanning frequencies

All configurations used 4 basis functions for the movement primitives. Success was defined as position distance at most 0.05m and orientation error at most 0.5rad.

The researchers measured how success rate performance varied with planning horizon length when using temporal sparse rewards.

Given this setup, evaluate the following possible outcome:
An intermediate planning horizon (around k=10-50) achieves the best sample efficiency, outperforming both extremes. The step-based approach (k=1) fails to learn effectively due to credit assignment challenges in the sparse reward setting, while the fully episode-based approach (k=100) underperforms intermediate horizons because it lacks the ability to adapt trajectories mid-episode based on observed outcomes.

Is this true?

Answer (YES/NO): YES